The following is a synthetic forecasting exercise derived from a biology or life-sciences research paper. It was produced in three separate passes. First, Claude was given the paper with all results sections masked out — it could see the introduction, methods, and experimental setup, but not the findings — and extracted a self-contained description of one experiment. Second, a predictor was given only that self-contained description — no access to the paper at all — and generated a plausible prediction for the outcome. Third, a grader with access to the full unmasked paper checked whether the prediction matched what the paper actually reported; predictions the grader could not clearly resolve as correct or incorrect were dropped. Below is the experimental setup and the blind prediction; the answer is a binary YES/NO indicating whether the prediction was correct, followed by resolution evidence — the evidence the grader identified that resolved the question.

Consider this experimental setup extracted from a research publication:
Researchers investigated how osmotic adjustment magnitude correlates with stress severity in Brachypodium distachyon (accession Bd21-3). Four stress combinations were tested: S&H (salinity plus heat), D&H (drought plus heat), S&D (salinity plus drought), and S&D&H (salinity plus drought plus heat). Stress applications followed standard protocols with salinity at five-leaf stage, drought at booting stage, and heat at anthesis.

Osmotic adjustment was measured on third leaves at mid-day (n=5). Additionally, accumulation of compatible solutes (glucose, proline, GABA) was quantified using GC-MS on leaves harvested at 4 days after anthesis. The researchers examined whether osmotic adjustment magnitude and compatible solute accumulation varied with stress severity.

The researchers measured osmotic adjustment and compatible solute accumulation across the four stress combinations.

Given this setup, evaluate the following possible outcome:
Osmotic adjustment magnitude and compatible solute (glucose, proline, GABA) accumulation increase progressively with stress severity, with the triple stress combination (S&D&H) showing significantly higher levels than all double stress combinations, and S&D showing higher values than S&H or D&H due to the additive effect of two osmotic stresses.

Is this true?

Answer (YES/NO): NO